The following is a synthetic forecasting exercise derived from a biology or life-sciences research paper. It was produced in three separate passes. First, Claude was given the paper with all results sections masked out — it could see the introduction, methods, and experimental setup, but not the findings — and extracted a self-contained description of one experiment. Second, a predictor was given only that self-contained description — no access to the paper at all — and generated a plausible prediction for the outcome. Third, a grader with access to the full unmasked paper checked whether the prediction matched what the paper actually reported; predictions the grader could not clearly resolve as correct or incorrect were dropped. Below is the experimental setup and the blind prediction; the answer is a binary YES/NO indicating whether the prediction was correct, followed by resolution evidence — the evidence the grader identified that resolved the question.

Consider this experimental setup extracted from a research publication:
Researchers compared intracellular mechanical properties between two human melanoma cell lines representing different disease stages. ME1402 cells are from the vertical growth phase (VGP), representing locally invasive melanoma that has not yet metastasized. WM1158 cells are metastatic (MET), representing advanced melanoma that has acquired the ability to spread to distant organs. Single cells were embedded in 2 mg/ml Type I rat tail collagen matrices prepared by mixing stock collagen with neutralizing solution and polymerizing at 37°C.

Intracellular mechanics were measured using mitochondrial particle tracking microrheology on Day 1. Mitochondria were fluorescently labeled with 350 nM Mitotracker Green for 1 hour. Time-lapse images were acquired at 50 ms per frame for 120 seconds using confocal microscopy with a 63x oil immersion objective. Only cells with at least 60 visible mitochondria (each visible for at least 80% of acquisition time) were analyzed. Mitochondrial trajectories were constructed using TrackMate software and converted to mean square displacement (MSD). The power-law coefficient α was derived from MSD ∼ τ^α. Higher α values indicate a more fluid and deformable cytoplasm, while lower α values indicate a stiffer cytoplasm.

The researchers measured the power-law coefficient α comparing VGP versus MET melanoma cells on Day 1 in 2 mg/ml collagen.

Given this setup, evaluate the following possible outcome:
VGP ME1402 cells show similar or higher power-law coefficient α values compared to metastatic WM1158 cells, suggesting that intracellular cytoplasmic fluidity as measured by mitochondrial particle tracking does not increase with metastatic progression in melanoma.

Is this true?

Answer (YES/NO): YES